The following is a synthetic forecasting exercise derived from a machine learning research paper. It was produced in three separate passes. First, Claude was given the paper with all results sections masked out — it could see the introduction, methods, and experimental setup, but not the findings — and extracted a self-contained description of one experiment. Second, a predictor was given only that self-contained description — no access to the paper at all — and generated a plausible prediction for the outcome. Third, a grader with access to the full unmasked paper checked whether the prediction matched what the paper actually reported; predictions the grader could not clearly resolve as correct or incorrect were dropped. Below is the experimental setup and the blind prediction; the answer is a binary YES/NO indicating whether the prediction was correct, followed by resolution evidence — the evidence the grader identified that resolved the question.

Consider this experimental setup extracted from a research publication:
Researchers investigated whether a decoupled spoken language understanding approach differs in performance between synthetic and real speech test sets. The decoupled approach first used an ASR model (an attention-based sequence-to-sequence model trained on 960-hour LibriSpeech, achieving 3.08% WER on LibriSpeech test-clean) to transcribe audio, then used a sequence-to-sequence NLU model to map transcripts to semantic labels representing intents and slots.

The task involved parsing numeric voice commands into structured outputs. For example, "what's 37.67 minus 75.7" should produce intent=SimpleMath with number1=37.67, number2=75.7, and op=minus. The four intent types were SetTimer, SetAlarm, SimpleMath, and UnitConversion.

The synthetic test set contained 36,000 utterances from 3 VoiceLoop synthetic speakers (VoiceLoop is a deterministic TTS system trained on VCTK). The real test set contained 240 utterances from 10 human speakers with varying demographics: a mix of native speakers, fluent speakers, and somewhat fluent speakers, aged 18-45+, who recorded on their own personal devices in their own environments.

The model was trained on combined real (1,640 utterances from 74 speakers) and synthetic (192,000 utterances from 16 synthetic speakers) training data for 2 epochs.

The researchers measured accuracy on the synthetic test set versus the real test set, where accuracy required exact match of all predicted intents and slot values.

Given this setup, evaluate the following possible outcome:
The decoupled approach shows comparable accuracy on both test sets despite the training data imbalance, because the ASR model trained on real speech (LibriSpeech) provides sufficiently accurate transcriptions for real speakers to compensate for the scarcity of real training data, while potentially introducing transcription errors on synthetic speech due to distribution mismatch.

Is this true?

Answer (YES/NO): NO